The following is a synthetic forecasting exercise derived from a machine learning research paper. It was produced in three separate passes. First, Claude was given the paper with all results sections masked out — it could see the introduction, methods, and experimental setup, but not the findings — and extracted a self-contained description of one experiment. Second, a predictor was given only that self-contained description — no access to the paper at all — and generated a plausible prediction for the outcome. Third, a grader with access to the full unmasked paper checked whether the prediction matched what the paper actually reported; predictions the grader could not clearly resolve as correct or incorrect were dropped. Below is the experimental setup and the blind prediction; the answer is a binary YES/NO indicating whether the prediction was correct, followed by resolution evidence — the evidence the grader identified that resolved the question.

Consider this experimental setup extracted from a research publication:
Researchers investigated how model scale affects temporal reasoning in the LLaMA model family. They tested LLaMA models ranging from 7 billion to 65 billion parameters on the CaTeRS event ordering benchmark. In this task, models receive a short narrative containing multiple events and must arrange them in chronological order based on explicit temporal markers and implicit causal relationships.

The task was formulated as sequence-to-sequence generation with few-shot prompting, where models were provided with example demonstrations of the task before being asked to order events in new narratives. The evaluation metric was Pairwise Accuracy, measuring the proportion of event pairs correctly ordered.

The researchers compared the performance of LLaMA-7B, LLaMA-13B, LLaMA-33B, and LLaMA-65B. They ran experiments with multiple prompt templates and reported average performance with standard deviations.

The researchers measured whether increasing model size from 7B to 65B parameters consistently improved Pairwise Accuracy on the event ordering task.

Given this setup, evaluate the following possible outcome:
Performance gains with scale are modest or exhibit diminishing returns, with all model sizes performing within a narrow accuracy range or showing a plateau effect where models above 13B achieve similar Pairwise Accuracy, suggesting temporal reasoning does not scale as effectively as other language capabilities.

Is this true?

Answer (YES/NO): YES